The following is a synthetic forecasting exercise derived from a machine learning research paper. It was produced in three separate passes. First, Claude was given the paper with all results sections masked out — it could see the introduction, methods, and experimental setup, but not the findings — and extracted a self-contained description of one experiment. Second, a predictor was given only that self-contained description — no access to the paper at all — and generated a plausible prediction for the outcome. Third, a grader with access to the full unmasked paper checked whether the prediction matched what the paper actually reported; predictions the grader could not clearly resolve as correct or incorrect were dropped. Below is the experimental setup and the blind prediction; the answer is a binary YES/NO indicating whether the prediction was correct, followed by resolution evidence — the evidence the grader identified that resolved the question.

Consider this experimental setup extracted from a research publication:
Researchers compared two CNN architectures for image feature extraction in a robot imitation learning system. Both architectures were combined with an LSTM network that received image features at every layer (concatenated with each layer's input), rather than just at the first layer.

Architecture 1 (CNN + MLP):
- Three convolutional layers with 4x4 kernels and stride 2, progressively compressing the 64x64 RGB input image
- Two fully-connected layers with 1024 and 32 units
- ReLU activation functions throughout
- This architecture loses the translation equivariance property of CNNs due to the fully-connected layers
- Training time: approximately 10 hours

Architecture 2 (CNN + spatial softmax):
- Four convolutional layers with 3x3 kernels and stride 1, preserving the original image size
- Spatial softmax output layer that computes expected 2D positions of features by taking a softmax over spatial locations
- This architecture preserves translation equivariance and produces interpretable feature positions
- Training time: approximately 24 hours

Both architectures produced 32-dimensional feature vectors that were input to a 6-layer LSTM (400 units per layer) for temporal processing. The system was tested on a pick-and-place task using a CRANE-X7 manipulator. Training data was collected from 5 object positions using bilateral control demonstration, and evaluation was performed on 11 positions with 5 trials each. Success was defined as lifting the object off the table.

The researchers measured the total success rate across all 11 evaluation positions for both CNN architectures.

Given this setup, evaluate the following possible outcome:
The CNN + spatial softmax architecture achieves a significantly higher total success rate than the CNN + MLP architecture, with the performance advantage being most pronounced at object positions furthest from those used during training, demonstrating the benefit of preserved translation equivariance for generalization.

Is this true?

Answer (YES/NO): YES